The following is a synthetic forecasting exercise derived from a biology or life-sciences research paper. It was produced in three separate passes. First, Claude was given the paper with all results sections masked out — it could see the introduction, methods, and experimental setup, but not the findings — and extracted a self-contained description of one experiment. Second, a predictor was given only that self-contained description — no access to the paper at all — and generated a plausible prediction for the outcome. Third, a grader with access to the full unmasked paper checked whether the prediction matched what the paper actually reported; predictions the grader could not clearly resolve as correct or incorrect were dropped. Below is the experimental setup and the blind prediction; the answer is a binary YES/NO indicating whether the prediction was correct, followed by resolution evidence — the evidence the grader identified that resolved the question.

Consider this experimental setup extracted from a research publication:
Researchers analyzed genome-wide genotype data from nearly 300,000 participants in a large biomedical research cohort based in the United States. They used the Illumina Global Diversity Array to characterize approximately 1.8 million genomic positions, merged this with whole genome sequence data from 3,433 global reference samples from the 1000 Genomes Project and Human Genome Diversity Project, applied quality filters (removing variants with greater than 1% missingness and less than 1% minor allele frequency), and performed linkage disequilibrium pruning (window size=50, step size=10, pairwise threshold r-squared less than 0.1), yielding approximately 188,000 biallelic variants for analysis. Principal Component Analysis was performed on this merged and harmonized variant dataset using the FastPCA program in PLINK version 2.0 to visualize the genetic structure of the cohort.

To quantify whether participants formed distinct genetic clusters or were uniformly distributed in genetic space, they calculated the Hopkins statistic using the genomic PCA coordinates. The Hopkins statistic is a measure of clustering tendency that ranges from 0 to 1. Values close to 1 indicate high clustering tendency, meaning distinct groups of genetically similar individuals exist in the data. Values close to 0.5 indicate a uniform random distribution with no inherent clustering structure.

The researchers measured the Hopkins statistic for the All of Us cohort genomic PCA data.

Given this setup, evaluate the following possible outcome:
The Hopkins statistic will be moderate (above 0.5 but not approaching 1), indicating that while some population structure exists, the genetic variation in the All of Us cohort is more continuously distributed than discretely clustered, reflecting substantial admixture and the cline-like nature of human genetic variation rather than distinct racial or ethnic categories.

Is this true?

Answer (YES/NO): NO